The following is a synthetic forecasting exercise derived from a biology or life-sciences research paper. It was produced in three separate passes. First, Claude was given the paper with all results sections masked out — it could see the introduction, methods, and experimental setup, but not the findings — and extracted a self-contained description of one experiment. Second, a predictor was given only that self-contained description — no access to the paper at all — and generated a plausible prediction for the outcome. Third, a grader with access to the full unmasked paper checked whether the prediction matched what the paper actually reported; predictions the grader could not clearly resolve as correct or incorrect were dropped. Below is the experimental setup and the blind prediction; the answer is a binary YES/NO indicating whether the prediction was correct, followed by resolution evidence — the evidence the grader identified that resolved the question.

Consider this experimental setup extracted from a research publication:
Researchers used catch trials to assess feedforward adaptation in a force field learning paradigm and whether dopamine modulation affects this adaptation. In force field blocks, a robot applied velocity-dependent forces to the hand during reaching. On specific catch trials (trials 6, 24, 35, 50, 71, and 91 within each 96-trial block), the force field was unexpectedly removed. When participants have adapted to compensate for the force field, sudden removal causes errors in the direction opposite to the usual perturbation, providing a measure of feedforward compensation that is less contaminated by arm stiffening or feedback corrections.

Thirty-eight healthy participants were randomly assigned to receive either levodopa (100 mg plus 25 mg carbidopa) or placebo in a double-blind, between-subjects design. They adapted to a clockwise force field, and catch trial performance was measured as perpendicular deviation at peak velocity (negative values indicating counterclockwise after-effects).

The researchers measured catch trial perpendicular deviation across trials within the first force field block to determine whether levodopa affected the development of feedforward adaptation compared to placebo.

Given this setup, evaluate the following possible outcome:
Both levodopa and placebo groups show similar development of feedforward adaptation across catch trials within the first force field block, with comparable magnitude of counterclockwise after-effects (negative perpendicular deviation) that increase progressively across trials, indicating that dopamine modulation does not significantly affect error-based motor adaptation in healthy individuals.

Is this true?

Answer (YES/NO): YES